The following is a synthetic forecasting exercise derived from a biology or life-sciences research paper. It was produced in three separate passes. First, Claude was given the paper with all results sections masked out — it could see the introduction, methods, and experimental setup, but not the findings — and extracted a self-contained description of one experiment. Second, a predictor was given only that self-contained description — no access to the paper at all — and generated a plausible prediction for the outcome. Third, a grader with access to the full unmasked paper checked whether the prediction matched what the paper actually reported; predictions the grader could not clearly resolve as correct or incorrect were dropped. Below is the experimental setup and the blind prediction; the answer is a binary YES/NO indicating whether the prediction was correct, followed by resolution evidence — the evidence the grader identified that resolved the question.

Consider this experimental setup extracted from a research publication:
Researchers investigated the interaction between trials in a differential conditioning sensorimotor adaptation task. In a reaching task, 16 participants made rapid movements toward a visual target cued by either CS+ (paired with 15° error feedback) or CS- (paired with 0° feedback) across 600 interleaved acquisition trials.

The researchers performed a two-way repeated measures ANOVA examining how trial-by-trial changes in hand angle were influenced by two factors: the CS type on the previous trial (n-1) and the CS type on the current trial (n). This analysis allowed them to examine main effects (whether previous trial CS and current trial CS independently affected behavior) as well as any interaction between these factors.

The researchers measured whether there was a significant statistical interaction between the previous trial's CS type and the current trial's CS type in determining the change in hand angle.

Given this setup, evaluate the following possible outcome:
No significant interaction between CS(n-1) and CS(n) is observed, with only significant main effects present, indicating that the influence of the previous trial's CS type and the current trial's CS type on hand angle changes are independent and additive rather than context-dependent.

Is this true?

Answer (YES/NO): NO